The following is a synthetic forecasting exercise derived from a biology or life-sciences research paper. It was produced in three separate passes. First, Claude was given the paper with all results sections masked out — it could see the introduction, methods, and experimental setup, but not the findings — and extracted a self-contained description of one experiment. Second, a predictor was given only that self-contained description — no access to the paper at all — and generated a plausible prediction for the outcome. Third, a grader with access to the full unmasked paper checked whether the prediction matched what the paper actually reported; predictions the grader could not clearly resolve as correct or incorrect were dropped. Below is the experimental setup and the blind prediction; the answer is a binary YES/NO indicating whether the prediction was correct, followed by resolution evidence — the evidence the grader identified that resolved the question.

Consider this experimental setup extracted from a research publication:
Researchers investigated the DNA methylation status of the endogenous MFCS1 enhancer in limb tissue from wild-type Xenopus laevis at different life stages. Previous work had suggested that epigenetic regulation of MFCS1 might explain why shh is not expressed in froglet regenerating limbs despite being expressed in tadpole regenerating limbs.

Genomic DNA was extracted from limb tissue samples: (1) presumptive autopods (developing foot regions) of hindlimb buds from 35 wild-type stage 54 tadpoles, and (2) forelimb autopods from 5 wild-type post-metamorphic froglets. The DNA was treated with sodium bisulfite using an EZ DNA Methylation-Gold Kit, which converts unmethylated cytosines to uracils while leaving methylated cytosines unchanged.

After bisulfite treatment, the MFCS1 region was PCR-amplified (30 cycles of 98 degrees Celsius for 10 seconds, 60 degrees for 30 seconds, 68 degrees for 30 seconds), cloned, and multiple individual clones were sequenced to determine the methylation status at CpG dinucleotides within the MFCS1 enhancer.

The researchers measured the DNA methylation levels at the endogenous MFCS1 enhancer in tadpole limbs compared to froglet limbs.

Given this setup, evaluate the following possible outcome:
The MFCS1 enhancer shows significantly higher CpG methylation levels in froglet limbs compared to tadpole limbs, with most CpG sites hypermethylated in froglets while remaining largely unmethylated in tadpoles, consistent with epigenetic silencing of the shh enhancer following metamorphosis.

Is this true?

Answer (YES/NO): YES